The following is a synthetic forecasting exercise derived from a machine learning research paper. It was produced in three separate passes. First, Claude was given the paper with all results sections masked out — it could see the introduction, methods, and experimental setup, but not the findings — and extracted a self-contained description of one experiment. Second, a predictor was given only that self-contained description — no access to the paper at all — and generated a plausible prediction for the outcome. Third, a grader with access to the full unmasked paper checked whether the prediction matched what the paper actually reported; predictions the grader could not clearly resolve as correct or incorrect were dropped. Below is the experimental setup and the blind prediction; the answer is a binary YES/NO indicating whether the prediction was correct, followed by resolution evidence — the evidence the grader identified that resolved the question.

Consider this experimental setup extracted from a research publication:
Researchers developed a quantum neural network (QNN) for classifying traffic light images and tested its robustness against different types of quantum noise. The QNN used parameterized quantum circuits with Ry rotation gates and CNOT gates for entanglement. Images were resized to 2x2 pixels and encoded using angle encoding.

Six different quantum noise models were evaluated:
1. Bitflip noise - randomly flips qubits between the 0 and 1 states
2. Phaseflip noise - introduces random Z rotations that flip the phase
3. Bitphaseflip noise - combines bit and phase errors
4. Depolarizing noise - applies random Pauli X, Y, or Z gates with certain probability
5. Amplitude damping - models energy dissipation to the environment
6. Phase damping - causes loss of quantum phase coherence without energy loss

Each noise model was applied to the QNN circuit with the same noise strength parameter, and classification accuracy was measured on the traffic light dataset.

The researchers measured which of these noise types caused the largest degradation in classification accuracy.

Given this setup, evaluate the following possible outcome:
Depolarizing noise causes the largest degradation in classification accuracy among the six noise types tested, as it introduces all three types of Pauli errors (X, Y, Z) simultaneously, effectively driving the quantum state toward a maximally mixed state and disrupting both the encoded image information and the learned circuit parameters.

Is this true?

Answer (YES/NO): NO